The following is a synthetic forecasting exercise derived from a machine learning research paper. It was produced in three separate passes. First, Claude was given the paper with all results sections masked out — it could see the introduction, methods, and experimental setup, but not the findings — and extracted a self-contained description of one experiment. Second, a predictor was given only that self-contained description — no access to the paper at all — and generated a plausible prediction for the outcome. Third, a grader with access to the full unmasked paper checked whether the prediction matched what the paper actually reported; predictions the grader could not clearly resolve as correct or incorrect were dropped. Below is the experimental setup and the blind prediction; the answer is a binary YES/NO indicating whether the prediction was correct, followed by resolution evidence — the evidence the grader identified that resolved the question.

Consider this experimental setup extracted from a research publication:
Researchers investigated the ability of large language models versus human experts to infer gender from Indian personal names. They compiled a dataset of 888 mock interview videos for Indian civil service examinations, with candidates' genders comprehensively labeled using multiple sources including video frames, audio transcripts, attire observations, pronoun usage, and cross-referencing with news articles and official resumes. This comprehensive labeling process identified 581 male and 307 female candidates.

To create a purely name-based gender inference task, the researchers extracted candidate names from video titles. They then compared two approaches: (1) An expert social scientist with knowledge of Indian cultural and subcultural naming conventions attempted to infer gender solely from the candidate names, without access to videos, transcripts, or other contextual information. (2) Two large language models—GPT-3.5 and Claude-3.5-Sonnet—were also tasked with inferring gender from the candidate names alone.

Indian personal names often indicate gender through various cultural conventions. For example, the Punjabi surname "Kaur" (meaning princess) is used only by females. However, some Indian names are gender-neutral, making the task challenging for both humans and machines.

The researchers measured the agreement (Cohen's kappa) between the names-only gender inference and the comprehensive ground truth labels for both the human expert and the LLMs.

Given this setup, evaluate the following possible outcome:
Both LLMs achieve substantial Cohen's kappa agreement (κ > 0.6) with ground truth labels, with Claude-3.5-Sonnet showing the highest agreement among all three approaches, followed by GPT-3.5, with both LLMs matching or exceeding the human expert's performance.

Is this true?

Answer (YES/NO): NO